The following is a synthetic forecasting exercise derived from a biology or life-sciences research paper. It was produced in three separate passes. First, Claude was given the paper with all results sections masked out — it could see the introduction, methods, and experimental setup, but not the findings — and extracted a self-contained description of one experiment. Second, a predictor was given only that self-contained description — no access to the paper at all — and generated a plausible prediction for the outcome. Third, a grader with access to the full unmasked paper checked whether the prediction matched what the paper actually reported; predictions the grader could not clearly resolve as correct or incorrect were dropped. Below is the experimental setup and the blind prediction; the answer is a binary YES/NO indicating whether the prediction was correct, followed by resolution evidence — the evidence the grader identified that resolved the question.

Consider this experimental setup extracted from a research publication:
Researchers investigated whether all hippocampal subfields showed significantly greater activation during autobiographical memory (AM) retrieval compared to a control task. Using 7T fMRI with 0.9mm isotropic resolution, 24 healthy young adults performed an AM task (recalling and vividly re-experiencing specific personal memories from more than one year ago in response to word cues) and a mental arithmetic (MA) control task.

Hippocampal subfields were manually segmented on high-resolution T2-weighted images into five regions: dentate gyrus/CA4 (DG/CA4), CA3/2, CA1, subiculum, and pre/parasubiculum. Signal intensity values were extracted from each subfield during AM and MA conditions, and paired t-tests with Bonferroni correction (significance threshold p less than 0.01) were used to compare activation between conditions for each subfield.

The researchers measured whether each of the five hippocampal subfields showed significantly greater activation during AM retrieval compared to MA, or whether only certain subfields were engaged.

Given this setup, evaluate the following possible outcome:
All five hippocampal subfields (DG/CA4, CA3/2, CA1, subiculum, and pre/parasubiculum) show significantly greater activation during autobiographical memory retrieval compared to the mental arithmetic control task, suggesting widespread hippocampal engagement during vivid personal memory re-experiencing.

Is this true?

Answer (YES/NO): YES